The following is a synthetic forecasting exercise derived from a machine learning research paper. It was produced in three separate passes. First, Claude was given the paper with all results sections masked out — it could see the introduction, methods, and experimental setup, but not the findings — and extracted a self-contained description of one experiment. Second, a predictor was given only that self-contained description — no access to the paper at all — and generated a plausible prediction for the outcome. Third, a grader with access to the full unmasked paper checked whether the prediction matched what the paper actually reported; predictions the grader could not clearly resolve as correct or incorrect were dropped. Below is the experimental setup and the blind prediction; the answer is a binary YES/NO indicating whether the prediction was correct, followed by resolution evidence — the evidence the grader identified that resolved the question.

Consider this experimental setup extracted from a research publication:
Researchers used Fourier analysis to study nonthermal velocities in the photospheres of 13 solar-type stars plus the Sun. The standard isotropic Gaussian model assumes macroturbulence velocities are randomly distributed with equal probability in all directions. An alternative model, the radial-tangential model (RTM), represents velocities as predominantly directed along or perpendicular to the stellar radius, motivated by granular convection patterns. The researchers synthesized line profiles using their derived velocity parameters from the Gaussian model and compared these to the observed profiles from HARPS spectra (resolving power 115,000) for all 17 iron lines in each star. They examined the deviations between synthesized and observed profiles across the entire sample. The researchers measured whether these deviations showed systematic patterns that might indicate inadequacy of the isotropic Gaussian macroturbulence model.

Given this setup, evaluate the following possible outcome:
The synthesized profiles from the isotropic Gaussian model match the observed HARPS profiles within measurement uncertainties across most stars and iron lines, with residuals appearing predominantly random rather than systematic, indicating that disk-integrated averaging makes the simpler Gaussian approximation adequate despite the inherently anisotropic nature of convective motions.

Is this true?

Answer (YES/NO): NO